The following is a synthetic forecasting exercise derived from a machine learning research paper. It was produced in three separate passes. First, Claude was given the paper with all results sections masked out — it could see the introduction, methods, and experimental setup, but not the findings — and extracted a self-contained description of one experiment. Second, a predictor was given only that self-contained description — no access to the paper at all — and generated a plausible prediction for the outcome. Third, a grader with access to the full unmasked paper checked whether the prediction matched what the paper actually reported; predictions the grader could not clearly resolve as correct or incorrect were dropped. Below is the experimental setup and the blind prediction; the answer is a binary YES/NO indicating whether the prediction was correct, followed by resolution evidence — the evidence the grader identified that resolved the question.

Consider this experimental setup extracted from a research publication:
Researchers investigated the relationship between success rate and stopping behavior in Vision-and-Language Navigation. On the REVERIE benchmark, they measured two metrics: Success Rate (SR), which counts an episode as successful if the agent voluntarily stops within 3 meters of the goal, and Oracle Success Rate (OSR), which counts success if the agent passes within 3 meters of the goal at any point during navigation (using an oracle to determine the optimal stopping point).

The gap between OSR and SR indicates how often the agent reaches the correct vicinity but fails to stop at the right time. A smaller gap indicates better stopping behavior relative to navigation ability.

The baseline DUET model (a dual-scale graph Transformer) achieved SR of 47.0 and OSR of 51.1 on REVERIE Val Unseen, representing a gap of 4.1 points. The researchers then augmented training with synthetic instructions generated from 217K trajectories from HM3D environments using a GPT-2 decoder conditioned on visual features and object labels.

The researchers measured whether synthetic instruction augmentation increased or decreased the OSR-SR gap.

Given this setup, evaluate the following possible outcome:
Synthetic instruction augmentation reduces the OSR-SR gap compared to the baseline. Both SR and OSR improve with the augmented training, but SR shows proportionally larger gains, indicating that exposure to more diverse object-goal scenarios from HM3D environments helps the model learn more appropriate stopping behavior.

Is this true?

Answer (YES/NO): YES